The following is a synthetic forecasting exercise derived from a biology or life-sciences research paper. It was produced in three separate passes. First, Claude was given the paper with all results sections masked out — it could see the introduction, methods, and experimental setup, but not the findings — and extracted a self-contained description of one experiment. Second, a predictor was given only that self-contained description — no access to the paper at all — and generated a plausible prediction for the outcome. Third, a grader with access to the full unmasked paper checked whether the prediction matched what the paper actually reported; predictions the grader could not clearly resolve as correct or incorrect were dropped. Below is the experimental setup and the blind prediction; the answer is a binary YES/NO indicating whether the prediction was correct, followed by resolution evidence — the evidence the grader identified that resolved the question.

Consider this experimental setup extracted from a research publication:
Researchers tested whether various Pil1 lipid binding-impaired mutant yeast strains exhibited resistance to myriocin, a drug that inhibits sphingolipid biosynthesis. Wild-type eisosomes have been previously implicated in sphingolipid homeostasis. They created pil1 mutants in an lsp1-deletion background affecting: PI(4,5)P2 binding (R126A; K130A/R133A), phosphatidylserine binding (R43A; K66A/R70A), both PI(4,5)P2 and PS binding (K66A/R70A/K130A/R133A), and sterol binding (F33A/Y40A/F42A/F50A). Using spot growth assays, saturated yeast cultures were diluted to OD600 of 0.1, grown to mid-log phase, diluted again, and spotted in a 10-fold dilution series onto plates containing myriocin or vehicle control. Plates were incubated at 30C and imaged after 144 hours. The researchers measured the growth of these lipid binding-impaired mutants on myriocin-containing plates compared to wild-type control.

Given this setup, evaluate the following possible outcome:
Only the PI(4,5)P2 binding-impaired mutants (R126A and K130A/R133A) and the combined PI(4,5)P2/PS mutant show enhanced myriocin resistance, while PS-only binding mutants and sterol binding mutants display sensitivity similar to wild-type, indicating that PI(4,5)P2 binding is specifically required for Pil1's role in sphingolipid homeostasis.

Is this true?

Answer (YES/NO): NO